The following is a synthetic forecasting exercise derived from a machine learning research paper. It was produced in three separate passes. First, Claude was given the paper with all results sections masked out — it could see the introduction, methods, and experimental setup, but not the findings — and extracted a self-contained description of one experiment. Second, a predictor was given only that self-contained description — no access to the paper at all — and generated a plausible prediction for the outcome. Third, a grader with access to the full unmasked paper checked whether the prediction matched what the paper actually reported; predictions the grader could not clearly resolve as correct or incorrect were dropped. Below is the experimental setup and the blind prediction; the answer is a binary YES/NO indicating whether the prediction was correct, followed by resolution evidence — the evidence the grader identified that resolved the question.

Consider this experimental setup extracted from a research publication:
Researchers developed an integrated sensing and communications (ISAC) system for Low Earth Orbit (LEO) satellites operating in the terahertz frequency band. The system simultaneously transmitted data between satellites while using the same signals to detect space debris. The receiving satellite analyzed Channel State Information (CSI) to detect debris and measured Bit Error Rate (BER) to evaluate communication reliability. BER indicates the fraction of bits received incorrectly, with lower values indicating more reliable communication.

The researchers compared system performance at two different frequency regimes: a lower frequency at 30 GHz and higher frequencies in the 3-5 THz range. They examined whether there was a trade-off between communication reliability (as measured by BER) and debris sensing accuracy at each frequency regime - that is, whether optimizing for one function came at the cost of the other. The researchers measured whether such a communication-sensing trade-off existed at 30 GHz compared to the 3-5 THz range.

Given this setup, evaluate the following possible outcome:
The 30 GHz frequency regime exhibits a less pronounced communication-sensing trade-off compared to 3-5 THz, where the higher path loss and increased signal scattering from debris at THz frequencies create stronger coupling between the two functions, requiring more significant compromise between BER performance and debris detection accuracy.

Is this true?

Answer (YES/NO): NO